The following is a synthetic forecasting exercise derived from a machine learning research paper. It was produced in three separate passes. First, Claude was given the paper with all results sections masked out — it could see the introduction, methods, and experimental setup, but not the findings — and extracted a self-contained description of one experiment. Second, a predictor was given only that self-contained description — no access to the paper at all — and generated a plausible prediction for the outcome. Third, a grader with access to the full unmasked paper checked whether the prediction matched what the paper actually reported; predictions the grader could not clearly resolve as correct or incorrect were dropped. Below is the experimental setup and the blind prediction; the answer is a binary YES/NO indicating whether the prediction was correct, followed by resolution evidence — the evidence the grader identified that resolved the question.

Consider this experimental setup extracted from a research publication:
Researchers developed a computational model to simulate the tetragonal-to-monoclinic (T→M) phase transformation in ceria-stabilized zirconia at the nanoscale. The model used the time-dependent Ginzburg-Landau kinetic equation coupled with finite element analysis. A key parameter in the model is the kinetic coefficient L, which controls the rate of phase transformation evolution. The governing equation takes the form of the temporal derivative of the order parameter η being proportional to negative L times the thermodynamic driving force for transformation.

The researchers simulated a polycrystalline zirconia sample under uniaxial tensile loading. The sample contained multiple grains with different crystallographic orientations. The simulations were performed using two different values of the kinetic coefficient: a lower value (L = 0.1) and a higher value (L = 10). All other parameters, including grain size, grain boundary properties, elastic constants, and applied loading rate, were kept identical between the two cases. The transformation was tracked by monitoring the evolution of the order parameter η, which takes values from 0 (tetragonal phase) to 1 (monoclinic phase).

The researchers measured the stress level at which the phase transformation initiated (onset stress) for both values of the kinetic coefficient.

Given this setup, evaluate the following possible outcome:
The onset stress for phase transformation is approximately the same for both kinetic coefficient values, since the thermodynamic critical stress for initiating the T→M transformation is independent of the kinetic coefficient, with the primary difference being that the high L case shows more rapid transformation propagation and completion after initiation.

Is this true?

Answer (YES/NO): YES